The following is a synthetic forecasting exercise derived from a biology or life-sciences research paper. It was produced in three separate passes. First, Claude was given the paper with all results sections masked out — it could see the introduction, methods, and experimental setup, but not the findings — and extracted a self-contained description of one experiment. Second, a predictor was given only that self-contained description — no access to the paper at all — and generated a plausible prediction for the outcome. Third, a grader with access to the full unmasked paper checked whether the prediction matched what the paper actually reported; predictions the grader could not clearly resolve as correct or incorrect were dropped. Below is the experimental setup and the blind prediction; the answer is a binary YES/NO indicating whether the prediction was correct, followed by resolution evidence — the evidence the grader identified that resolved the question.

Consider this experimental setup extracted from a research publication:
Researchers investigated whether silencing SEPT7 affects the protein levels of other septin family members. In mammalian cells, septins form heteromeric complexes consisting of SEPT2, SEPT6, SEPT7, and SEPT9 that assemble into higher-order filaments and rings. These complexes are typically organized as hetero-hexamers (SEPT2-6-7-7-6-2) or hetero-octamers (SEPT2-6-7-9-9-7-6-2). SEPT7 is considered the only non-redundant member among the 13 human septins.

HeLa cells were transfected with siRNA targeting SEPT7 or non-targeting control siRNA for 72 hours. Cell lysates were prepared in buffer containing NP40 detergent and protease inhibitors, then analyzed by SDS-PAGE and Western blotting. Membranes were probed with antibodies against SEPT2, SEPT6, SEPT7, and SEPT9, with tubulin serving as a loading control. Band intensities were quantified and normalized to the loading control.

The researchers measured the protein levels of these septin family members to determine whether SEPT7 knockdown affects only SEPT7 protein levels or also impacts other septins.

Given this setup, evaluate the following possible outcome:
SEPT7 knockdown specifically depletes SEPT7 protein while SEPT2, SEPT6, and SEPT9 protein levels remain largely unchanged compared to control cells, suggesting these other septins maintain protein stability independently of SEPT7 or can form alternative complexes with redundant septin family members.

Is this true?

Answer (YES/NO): NO